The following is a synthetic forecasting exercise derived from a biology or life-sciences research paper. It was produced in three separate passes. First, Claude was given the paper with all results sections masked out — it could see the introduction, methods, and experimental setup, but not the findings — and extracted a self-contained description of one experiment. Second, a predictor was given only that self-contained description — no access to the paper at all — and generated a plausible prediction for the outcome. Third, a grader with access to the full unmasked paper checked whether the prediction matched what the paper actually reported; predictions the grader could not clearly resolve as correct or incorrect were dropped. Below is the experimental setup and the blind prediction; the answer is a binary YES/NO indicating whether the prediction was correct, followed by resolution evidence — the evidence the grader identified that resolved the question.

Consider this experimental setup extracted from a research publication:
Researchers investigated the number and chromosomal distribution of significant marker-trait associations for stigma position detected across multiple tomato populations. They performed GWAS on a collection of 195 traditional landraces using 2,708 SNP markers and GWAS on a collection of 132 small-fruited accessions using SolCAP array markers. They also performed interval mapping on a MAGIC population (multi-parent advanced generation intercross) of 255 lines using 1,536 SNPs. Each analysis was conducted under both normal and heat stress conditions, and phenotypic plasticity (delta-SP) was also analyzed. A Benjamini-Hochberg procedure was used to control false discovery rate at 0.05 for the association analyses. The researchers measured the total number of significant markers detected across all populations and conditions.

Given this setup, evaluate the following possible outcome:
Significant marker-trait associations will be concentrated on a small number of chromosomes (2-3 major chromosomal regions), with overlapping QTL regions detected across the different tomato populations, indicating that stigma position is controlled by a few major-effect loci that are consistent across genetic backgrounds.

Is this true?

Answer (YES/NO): NO